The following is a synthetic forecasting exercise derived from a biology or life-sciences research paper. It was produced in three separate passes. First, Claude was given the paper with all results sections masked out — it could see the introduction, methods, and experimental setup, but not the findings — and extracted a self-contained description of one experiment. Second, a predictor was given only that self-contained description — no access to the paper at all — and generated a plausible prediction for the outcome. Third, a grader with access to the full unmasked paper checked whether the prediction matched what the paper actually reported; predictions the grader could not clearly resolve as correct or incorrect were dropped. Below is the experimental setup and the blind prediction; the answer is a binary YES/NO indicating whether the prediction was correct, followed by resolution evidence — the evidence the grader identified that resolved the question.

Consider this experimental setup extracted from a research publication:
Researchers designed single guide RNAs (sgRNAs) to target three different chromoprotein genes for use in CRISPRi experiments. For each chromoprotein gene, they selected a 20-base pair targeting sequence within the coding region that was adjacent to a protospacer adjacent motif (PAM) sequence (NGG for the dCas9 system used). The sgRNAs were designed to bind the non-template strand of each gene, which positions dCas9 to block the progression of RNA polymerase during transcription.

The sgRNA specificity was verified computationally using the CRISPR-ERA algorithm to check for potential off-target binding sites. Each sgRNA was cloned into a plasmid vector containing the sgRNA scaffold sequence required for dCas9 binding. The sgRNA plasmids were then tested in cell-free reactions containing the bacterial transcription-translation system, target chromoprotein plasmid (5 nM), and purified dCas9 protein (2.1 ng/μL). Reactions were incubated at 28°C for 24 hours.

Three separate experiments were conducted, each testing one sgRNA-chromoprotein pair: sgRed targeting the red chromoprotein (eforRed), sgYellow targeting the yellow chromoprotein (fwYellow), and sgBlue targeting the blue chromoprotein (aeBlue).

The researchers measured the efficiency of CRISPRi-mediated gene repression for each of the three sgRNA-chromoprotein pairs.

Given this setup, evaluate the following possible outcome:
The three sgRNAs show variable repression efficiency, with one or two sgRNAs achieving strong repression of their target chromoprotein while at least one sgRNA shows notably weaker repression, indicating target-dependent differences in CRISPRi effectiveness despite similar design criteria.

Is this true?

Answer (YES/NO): NO